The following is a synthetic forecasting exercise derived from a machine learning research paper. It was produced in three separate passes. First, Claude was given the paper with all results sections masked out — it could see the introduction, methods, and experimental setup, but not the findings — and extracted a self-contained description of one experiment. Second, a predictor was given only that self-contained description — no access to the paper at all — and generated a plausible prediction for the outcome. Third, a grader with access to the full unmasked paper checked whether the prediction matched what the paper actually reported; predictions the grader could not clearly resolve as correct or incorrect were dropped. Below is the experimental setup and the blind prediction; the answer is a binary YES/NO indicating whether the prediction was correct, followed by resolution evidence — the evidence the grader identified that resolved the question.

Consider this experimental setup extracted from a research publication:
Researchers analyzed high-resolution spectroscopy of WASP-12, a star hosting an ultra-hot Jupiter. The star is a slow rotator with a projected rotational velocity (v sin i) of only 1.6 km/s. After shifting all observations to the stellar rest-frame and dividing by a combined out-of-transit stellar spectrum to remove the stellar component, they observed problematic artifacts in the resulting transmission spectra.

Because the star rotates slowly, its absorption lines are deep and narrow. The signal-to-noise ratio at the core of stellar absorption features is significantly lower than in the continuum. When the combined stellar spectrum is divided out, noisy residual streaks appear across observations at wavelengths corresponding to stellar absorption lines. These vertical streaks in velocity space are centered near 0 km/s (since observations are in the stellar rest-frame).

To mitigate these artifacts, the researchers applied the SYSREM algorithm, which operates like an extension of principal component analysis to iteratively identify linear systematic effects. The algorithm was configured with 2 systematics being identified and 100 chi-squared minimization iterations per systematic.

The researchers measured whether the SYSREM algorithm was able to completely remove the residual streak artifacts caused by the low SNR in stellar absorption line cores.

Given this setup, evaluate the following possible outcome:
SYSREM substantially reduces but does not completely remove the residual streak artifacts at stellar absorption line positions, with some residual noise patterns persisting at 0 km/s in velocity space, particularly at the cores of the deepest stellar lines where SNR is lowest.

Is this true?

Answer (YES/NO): NO